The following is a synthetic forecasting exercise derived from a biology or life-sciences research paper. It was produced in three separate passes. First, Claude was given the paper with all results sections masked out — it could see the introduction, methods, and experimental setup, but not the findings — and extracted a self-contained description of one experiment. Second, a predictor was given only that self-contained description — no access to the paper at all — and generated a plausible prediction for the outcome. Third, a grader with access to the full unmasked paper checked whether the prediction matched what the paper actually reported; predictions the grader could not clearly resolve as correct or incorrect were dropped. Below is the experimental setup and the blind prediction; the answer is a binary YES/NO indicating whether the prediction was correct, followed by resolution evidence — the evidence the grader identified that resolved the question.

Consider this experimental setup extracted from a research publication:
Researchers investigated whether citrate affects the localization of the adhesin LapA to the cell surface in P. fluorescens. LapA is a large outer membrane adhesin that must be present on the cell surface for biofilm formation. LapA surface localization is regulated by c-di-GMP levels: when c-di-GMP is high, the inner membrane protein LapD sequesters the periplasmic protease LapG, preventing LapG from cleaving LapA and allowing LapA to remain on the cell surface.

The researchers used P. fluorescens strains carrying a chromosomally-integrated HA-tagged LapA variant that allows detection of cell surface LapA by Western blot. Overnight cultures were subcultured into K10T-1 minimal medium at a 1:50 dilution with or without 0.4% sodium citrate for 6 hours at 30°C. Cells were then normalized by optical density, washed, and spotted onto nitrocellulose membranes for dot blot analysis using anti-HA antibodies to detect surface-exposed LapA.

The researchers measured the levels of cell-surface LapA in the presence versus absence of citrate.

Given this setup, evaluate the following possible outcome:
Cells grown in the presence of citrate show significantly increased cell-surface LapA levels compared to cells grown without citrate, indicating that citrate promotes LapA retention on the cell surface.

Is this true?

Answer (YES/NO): YES